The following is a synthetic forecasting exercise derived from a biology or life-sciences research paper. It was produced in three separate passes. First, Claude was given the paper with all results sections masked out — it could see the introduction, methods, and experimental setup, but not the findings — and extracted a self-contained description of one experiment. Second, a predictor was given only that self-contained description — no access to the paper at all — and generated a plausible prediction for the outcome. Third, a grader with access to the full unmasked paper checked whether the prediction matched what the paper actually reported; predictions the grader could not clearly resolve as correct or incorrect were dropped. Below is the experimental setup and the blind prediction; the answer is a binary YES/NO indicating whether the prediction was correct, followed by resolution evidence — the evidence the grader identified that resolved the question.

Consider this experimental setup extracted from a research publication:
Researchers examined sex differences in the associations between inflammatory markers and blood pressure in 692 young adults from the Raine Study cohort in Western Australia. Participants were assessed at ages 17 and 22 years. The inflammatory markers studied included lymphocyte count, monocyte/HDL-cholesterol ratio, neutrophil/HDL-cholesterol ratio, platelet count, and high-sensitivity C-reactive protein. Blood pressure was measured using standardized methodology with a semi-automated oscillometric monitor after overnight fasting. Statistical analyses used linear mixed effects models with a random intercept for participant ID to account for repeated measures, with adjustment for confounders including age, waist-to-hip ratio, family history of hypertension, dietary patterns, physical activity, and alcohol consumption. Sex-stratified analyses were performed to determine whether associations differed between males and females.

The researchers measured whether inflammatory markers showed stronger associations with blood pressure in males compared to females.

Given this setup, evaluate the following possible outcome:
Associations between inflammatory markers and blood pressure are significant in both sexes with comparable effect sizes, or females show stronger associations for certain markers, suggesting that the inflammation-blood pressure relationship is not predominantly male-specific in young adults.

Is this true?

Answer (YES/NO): NO